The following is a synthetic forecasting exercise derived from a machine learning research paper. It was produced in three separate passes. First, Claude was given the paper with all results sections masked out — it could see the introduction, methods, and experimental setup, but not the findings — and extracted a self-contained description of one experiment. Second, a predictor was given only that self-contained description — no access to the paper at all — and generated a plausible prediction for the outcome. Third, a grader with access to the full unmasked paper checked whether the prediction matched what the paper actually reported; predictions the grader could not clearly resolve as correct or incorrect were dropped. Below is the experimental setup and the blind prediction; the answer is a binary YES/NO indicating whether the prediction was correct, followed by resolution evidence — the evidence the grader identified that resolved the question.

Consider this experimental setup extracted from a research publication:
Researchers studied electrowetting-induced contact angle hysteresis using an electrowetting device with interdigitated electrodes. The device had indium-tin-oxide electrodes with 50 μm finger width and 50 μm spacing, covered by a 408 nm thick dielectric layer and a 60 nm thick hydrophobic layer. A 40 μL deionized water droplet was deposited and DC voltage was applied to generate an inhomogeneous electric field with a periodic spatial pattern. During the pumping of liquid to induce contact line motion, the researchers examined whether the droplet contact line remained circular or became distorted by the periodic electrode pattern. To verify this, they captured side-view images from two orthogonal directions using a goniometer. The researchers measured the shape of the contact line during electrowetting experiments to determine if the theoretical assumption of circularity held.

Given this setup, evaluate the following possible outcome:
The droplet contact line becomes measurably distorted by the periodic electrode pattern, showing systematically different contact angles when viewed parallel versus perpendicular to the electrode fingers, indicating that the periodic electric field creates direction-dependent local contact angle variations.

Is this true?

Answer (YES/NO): NO